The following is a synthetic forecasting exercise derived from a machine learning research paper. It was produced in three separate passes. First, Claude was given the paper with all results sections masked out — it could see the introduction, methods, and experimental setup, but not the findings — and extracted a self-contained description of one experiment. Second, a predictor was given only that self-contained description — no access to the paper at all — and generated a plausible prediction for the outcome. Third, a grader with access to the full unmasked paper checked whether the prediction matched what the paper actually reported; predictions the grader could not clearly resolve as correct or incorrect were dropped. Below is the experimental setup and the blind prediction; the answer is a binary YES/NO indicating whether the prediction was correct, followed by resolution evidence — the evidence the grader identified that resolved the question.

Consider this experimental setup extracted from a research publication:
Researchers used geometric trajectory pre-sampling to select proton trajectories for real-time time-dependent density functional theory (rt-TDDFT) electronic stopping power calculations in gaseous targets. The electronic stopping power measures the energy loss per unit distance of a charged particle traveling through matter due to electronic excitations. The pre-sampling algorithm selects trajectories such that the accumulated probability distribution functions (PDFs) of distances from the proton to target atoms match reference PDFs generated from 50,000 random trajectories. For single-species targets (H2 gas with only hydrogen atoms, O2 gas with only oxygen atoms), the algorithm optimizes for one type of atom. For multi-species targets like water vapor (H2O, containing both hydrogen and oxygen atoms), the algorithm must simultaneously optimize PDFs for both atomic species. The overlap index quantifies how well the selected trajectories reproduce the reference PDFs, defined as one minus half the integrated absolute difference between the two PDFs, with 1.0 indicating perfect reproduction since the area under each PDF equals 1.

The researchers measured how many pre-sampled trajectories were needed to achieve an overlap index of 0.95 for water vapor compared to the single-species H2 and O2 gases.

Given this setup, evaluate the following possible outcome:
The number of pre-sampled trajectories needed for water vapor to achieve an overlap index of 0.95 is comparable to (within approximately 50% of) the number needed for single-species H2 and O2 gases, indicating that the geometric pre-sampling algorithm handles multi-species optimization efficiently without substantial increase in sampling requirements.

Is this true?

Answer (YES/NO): NO